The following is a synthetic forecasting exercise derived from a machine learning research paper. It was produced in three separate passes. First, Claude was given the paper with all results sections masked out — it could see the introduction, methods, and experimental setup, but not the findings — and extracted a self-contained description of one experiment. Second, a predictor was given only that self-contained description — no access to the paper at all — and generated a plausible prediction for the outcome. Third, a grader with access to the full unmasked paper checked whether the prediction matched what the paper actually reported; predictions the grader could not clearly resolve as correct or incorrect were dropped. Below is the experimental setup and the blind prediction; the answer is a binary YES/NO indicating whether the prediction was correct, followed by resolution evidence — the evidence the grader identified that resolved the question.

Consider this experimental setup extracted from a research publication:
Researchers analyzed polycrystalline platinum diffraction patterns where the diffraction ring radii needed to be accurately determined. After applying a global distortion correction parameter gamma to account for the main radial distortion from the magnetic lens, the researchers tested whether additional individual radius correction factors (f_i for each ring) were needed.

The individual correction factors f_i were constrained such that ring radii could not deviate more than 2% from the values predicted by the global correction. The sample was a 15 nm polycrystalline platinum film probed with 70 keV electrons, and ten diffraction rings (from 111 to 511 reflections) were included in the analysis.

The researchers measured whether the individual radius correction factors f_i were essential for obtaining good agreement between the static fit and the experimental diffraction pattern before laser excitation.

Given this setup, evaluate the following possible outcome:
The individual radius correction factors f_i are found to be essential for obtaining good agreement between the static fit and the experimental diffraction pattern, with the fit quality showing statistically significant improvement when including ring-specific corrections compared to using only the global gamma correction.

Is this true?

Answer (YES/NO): YES